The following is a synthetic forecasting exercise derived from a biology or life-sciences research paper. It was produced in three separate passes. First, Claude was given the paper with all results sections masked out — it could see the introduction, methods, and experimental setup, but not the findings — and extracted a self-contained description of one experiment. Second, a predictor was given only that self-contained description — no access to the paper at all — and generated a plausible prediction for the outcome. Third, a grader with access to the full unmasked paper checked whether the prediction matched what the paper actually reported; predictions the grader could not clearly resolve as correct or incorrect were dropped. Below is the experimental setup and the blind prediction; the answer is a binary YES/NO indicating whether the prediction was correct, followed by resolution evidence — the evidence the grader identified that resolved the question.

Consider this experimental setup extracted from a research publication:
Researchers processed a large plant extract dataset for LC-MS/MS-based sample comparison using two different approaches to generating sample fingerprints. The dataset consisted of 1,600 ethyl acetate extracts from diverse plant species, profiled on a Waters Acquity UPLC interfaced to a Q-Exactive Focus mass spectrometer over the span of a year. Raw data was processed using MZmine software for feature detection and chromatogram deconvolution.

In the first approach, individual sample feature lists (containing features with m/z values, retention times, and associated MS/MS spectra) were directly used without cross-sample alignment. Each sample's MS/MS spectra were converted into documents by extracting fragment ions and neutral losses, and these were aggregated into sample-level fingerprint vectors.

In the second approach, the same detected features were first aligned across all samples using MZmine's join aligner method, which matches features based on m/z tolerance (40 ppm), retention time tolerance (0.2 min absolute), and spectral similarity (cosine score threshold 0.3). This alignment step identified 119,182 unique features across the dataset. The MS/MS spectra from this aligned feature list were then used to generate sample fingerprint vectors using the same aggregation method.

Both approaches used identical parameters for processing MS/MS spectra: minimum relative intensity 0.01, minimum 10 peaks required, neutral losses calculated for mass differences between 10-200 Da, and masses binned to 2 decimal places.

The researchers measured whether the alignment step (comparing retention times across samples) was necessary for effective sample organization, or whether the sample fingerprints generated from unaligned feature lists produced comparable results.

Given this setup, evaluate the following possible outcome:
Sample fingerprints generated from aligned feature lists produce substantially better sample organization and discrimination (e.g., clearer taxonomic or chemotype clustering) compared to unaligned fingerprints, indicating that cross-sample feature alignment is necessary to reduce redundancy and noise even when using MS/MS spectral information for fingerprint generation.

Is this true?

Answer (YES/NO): NO